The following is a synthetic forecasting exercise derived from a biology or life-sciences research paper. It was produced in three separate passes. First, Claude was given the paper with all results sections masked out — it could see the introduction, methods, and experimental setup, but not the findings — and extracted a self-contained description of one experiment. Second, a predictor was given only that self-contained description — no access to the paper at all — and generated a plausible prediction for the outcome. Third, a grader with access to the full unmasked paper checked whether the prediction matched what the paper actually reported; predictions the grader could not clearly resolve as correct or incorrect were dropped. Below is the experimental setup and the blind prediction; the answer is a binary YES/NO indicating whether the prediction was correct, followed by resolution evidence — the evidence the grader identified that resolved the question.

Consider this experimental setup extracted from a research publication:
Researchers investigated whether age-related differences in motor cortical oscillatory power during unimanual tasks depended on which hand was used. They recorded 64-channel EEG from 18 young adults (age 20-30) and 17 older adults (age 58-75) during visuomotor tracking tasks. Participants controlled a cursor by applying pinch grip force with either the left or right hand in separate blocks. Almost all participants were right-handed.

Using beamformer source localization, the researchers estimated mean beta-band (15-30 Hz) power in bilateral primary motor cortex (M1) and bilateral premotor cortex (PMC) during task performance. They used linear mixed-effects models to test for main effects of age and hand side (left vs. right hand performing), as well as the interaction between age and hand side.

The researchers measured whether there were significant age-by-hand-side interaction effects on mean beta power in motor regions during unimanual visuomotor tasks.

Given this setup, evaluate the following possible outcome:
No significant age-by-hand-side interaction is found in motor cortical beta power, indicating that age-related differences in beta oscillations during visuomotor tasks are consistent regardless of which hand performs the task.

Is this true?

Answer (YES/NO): NO